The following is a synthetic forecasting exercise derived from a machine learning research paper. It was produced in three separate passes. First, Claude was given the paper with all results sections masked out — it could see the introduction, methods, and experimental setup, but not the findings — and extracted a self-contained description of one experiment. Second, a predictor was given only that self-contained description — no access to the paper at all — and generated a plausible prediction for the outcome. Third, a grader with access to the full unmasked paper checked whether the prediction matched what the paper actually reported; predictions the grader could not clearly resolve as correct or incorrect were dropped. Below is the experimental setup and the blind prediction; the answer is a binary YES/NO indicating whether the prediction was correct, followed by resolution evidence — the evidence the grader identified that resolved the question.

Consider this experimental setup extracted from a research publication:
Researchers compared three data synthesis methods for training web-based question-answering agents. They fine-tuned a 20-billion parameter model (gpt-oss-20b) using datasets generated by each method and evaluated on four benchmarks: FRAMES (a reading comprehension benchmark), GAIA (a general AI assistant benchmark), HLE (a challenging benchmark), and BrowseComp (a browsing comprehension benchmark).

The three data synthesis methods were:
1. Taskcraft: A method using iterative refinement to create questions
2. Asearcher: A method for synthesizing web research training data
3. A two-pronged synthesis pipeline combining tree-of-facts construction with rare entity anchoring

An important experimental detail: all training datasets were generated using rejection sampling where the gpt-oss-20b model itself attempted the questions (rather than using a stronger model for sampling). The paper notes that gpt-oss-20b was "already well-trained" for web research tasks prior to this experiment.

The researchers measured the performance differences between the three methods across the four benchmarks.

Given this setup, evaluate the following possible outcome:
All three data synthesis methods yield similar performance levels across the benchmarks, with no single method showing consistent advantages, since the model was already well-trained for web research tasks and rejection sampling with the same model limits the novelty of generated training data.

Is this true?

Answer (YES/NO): NO